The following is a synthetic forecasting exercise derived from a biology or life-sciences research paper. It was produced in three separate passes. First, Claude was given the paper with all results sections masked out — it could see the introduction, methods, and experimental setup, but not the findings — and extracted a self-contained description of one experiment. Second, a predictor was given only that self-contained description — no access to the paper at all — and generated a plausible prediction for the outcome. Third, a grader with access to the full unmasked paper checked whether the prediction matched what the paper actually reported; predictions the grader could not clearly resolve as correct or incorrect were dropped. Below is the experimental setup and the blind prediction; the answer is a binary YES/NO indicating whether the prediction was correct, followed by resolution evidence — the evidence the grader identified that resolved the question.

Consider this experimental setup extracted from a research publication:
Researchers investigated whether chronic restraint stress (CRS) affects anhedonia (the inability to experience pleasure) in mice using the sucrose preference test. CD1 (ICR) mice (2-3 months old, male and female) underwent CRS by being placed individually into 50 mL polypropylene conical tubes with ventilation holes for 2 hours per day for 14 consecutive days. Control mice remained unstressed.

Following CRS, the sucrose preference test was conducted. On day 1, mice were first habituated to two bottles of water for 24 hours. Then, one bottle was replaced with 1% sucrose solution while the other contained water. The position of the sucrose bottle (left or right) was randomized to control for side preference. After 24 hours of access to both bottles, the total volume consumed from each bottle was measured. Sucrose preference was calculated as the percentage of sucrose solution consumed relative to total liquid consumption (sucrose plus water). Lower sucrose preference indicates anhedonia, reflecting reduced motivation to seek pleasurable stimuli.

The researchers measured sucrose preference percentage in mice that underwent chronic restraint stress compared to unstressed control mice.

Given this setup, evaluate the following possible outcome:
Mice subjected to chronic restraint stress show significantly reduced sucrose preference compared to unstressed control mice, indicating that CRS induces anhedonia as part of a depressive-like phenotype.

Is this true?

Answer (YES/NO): YES